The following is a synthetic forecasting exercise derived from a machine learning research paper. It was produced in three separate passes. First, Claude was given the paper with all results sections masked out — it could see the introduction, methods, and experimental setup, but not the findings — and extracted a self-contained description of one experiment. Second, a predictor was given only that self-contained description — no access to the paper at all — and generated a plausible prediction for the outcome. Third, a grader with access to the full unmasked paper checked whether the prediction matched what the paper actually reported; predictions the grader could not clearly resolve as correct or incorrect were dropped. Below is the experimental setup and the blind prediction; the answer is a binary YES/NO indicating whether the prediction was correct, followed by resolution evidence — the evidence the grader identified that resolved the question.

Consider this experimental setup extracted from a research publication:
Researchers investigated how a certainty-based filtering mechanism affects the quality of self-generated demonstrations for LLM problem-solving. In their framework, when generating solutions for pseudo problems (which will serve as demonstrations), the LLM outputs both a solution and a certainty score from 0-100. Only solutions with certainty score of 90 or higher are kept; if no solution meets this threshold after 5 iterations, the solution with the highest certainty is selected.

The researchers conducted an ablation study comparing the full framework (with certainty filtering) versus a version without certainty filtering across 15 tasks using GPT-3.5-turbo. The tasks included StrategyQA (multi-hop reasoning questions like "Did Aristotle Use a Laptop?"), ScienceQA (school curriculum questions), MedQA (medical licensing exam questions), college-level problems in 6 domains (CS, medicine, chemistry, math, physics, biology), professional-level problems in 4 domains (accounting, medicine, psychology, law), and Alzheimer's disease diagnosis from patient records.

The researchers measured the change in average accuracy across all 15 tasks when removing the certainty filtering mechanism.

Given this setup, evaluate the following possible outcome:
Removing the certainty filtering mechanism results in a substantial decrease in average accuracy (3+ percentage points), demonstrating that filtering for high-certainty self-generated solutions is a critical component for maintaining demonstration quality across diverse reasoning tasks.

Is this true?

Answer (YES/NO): NO